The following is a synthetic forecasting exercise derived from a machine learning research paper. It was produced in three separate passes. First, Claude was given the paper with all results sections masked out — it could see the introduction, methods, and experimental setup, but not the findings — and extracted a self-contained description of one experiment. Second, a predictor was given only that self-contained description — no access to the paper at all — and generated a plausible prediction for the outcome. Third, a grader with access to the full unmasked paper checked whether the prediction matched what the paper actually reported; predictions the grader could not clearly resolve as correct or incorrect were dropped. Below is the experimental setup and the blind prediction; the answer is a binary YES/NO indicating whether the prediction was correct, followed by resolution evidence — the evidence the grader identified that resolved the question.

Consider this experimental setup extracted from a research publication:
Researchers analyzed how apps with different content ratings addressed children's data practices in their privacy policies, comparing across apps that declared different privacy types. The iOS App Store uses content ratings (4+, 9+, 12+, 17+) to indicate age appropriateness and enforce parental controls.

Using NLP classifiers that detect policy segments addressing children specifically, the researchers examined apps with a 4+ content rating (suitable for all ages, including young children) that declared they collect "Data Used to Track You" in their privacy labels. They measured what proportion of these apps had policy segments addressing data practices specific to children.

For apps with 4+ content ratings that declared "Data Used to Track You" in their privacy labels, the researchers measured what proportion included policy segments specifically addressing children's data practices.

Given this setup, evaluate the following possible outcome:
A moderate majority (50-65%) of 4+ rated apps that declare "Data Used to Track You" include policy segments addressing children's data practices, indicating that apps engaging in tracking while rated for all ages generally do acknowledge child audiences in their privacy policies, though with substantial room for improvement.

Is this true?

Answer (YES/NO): YES